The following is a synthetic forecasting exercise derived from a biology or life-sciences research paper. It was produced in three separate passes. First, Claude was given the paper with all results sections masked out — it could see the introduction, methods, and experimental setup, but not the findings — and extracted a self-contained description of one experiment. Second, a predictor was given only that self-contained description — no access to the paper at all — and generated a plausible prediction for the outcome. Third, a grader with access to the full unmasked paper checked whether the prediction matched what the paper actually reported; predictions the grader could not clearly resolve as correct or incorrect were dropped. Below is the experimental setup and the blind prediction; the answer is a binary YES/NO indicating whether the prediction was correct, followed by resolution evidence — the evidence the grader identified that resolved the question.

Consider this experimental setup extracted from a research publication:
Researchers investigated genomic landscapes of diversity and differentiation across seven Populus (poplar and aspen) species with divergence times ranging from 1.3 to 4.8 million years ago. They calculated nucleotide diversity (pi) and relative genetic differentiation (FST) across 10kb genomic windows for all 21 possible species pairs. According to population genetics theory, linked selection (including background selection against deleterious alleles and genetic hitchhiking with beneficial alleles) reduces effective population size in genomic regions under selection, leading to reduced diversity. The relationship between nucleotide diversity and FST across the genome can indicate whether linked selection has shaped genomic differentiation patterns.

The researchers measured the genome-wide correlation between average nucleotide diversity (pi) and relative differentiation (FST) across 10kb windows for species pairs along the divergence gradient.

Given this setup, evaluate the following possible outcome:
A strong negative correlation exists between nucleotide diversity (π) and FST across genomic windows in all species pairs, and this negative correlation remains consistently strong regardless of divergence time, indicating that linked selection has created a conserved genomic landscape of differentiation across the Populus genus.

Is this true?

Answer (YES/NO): NO